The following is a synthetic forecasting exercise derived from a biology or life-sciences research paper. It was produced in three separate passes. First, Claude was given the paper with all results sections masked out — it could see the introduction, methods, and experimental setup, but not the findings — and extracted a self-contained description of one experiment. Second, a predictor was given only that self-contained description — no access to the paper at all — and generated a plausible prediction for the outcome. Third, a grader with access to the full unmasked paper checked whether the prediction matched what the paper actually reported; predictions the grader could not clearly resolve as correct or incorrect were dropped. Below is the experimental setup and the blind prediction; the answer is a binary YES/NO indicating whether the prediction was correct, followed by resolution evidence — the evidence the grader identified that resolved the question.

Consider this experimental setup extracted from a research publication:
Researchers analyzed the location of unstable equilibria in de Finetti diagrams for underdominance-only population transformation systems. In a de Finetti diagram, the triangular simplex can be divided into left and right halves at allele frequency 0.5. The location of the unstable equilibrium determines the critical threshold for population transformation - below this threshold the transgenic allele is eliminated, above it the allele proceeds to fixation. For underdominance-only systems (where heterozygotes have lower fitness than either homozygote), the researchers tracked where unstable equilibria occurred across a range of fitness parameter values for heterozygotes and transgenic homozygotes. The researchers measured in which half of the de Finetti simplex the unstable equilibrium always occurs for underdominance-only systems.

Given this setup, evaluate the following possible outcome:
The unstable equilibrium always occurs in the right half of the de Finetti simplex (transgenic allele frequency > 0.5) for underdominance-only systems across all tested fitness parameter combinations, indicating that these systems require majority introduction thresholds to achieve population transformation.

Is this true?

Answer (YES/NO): YES